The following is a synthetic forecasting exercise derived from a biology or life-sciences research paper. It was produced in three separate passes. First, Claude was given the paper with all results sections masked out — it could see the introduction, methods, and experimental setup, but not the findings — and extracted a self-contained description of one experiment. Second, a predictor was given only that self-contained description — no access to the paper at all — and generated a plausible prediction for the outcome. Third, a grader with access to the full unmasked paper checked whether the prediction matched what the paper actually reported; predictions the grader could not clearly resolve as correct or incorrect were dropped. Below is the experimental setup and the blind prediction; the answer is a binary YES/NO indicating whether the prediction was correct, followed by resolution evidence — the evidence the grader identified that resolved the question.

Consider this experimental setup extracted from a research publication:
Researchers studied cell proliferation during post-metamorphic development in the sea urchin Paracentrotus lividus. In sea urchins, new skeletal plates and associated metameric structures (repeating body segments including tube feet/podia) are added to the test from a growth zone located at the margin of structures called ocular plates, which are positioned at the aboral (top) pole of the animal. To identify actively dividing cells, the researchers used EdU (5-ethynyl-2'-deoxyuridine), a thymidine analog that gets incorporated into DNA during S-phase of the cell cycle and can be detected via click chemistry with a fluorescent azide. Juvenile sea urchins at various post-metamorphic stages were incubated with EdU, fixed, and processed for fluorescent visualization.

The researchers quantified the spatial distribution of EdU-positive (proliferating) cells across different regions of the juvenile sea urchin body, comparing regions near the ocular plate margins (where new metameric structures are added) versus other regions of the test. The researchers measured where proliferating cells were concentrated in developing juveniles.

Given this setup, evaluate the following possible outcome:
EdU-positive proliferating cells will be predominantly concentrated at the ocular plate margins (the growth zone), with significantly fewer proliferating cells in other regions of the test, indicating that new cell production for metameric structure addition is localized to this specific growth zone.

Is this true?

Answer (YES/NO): NO